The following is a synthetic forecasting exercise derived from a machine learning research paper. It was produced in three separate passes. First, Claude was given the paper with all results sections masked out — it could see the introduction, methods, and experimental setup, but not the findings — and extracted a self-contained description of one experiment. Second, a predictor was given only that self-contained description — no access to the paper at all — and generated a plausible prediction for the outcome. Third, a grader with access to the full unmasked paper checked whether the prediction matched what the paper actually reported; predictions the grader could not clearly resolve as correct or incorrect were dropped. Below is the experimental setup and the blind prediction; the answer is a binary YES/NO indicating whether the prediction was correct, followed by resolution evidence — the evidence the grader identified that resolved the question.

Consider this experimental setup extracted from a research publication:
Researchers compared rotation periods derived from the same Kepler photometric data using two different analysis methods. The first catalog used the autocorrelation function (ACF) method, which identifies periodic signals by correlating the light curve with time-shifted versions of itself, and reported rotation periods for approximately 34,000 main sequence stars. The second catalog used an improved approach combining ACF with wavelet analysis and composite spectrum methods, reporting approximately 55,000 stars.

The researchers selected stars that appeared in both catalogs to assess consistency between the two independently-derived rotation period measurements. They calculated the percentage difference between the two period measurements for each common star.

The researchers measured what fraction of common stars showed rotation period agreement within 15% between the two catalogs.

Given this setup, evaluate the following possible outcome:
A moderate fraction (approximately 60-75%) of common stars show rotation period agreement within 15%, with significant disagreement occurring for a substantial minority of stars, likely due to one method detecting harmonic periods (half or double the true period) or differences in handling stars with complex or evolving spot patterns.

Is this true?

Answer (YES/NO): NO